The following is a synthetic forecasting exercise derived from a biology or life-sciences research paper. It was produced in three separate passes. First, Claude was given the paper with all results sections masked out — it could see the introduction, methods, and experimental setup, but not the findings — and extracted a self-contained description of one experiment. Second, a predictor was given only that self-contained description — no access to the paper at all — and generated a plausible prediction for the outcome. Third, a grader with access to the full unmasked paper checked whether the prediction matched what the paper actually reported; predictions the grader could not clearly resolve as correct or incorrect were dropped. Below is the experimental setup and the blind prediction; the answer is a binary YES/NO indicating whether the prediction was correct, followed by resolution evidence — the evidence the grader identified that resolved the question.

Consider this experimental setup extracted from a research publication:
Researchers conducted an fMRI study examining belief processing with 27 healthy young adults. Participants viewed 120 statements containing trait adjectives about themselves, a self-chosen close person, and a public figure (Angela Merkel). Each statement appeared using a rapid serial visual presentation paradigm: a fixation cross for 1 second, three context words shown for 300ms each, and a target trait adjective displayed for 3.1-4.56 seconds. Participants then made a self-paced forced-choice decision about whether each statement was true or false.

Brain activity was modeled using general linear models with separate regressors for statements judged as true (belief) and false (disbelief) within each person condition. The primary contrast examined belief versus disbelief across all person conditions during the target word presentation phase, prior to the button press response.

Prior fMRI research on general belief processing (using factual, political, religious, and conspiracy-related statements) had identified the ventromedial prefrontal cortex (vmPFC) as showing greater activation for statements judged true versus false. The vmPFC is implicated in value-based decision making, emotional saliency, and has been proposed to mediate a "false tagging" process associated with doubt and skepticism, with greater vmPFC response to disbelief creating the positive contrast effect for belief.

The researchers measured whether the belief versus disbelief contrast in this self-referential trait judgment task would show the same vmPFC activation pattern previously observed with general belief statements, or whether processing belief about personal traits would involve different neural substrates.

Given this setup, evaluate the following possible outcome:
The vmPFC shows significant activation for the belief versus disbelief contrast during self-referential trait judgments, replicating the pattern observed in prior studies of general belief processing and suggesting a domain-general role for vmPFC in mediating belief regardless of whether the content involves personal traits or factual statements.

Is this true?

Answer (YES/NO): YES